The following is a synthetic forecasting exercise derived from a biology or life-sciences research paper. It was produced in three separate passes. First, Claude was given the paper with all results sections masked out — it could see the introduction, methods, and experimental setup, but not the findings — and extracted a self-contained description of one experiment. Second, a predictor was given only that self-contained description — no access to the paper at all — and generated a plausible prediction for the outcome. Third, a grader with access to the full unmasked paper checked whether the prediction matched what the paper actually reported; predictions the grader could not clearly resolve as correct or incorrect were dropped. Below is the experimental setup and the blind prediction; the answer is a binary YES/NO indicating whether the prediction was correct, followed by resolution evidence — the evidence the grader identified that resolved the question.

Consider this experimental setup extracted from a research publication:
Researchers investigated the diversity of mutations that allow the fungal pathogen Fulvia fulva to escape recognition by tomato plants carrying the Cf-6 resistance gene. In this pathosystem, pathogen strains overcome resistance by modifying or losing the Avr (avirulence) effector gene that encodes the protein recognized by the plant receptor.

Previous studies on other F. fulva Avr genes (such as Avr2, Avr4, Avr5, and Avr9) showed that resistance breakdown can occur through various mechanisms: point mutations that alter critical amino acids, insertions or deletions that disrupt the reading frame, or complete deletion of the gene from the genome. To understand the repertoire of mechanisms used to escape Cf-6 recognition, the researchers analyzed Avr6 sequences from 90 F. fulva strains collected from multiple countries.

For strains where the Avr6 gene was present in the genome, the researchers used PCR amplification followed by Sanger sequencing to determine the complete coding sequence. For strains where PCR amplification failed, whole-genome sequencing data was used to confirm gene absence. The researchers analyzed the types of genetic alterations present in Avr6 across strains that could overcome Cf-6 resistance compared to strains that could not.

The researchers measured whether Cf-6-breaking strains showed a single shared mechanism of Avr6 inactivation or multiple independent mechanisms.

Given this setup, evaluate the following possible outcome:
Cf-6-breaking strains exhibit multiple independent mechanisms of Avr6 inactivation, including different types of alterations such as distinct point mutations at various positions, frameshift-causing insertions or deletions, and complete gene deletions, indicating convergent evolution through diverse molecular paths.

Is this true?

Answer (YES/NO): YES